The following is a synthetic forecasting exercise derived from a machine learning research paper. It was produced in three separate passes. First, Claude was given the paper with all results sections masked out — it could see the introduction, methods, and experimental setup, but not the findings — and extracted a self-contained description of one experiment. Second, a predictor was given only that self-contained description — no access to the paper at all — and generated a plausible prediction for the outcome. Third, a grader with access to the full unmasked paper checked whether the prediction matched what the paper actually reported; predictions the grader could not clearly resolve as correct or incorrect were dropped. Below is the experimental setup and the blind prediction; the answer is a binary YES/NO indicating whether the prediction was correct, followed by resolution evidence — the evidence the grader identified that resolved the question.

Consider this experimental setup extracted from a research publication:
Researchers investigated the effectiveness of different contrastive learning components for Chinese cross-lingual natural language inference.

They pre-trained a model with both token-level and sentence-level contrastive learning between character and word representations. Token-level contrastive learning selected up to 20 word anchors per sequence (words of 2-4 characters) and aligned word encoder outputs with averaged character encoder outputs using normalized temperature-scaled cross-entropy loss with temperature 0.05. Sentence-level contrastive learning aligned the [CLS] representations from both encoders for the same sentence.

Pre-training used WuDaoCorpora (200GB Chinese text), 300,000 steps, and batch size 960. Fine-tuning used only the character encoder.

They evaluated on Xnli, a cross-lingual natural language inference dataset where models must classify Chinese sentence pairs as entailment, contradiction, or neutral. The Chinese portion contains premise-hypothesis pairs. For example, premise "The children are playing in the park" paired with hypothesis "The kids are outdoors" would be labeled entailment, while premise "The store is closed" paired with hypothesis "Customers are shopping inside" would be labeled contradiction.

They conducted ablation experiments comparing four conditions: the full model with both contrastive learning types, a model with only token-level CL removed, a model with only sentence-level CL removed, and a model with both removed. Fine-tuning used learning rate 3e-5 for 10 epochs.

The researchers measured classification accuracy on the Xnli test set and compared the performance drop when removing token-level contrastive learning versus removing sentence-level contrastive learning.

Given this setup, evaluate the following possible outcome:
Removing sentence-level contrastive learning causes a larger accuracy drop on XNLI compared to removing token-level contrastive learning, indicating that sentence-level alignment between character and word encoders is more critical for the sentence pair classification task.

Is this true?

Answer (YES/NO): YES